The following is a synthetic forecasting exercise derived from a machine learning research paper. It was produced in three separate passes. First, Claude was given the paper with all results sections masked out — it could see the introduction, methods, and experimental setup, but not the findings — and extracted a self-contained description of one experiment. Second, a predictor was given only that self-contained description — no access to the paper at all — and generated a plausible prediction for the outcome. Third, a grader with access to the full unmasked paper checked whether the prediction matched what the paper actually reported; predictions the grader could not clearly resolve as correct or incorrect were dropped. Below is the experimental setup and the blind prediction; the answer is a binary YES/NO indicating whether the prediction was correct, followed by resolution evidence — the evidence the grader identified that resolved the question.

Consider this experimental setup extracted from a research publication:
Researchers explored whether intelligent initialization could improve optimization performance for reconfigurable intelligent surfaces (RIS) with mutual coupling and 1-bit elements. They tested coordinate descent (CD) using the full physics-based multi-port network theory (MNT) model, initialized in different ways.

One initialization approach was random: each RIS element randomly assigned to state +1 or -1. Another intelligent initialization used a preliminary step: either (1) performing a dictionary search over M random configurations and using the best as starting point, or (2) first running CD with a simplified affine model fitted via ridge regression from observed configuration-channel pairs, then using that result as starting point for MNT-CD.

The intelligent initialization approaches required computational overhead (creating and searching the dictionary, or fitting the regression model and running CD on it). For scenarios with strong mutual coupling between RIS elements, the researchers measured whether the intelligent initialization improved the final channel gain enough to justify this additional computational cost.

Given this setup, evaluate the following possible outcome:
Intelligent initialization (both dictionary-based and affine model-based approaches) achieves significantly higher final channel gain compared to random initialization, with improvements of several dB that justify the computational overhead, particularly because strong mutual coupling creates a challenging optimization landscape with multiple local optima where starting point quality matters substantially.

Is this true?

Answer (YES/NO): NO